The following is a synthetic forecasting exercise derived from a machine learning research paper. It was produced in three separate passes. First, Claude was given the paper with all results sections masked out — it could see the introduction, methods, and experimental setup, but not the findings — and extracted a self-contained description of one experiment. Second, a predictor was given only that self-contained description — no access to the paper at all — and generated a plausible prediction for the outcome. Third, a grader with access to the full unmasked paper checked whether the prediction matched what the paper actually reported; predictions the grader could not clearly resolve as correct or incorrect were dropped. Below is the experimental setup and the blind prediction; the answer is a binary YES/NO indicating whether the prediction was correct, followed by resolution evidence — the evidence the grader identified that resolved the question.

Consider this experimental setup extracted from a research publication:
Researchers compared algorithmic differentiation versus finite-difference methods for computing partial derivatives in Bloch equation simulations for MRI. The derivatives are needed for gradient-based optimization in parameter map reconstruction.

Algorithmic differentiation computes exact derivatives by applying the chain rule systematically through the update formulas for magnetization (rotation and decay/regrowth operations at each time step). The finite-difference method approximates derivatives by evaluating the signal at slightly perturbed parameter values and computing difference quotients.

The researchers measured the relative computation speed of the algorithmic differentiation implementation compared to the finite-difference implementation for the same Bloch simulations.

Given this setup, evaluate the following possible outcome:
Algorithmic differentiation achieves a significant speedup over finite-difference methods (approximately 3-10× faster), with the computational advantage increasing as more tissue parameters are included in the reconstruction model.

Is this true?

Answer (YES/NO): NO